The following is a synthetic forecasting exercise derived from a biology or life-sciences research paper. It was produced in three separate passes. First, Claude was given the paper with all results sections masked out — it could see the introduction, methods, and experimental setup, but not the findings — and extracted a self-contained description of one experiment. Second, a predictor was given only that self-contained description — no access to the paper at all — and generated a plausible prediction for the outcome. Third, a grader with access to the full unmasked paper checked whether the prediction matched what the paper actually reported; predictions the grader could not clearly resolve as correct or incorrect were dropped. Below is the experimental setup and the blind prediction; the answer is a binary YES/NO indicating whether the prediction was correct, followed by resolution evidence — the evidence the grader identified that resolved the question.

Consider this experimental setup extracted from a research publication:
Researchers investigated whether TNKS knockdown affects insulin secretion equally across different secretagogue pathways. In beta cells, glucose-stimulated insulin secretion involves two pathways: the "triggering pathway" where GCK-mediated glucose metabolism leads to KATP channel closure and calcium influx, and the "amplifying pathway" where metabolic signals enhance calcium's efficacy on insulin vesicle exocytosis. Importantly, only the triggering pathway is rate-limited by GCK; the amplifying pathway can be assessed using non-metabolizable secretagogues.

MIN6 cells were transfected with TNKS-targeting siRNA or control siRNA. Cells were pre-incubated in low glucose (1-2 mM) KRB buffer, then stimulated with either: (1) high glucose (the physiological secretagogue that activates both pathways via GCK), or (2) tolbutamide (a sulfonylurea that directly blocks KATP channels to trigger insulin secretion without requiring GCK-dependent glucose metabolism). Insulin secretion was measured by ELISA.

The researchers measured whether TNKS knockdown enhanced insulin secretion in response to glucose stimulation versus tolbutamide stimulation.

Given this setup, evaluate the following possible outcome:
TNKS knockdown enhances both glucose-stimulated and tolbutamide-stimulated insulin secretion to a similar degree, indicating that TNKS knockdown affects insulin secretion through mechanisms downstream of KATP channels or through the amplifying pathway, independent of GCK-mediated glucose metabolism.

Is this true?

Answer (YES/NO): NO